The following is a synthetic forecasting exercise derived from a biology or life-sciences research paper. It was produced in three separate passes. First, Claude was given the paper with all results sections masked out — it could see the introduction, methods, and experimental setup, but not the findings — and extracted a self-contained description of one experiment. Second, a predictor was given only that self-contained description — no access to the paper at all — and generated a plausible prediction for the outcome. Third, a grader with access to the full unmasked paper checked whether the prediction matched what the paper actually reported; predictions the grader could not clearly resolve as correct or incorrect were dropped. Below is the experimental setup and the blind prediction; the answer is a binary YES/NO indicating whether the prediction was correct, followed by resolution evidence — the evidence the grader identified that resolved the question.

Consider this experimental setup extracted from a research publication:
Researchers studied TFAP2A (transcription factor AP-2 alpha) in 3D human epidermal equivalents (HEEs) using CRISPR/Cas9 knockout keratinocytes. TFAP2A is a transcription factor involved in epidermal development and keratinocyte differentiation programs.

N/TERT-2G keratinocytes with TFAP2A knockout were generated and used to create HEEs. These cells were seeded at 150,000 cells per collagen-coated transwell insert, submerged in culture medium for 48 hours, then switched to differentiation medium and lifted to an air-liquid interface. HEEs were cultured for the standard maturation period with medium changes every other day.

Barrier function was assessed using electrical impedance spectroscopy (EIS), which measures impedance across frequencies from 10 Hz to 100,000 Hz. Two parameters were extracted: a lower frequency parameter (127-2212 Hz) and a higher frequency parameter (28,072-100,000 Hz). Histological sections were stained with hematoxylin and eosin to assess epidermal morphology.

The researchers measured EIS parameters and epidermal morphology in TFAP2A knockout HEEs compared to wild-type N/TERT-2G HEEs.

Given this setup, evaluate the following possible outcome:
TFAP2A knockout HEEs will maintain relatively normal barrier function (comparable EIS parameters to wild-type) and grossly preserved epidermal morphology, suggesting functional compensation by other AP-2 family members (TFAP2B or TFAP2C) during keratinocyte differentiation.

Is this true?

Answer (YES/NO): NO